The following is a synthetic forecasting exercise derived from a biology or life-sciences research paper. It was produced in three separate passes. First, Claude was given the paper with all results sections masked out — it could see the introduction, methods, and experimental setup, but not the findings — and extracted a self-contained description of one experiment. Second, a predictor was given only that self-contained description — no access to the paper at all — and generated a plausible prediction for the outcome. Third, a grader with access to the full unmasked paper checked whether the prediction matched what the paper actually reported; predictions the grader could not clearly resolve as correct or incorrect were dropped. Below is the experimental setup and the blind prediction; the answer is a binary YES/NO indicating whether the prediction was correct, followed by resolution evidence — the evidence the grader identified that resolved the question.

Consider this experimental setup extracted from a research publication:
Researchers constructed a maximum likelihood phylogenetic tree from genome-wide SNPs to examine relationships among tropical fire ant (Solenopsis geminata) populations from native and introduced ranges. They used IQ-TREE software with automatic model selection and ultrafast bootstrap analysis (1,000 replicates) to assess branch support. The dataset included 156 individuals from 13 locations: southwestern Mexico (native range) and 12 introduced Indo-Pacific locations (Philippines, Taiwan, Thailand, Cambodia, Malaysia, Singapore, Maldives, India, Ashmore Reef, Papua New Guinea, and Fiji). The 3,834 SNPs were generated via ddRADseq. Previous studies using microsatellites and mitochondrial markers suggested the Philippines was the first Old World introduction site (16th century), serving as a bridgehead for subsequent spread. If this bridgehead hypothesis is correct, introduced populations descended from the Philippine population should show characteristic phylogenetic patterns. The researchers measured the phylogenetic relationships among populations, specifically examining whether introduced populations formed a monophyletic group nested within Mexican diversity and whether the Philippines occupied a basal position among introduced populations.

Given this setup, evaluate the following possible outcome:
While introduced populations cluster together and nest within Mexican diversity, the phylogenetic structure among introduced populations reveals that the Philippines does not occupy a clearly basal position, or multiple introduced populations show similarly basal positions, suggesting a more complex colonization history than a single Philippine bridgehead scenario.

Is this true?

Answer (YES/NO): YES